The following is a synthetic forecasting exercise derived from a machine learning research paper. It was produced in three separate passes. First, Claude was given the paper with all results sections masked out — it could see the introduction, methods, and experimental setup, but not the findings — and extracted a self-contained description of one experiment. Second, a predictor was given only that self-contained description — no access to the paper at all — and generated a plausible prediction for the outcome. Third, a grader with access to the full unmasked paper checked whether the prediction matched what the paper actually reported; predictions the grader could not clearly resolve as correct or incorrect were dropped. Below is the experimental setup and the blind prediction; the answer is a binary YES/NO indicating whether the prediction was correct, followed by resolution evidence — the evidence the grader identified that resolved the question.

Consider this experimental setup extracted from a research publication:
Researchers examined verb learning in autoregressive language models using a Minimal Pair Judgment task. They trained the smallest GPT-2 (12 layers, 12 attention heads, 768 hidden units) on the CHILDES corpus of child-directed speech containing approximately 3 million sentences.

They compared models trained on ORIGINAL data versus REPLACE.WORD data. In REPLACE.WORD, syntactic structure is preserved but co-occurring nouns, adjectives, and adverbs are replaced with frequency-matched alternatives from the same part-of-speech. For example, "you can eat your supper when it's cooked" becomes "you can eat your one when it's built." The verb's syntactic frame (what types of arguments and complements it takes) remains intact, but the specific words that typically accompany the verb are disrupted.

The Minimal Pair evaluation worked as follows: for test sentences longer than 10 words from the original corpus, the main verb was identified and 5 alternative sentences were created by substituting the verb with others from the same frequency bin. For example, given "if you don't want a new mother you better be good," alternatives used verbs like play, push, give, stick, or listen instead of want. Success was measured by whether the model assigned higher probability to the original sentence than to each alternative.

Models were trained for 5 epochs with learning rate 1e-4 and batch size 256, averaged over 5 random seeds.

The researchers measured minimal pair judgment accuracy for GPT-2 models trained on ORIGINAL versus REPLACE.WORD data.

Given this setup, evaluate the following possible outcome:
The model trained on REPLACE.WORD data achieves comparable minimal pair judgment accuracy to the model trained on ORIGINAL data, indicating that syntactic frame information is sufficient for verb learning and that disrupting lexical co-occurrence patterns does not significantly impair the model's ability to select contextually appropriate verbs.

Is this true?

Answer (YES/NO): NO